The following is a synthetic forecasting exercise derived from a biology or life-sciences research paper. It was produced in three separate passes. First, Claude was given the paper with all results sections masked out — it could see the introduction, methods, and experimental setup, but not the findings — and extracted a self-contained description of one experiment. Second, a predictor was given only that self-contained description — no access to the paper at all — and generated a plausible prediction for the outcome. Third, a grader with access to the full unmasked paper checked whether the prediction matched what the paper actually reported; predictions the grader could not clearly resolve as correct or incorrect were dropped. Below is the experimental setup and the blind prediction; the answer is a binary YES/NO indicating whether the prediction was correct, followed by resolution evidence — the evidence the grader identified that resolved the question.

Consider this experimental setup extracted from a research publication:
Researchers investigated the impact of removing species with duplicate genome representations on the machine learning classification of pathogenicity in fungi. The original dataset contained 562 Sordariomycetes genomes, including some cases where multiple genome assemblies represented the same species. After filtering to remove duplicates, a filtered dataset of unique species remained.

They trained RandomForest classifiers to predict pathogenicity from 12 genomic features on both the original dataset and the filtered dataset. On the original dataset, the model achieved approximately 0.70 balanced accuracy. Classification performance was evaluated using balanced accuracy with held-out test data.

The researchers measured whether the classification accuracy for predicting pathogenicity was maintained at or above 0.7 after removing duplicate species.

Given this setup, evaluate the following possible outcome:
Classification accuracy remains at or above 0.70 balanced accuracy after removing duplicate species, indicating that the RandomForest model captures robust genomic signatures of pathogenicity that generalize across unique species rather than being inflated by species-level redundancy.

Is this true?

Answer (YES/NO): NO